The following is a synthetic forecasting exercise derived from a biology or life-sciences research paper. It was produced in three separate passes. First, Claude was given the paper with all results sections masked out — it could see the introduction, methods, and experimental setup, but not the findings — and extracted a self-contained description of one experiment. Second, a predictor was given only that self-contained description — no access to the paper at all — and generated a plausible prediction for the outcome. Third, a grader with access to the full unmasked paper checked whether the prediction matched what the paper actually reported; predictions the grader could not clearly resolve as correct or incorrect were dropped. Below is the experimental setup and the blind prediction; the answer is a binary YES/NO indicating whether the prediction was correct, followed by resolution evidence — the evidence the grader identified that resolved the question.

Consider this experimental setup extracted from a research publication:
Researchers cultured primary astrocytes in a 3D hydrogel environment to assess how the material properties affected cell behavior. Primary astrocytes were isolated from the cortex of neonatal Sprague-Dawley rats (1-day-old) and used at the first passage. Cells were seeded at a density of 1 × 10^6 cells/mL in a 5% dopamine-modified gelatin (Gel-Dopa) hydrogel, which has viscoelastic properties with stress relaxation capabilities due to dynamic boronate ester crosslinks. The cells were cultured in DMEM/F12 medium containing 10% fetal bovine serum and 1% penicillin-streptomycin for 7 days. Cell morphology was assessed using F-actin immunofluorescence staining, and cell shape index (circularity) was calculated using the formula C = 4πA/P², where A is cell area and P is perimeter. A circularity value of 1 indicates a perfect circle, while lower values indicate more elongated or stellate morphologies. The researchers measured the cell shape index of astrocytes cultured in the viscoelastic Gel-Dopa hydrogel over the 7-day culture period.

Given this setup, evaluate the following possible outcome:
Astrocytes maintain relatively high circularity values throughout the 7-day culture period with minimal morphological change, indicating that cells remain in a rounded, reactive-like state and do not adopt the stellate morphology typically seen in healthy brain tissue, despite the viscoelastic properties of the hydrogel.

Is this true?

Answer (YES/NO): NO